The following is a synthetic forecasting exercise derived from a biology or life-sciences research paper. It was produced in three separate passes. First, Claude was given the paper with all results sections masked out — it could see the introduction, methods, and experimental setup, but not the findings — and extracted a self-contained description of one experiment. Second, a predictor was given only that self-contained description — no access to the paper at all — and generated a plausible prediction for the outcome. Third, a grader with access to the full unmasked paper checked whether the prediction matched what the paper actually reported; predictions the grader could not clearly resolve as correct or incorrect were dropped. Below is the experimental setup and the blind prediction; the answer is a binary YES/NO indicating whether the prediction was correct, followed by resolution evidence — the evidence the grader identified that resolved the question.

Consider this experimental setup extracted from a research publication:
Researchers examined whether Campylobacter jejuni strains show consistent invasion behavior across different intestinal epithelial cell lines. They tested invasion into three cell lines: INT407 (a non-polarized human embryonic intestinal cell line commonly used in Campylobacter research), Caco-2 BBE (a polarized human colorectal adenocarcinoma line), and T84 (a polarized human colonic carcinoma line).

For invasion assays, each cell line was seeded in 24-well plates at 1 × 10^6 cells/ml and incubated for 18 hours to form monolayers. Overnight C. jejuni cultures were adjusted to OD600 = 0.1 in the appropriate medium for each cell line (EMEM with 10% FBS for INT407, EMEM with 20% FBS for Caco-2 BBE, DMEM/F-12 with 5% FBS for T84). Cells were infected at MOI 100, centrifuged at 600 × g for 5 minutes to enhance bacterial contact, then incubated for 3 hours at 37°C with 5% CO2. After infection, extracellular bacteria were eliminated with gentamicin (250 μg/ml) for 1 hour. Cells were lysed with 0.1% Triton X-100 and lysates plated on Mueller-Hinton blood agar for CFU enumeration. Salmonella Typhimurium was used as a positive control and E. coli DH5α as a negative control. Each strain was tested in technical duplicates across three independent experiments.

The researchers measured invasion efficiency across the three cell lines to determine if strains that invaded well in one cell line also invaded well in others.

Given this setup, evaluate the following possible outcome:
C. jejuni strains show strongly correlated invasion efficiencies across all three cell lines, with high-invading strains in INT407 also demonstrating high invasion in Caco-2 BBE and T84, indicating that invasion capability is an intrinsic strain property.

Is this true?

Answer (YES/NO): YES